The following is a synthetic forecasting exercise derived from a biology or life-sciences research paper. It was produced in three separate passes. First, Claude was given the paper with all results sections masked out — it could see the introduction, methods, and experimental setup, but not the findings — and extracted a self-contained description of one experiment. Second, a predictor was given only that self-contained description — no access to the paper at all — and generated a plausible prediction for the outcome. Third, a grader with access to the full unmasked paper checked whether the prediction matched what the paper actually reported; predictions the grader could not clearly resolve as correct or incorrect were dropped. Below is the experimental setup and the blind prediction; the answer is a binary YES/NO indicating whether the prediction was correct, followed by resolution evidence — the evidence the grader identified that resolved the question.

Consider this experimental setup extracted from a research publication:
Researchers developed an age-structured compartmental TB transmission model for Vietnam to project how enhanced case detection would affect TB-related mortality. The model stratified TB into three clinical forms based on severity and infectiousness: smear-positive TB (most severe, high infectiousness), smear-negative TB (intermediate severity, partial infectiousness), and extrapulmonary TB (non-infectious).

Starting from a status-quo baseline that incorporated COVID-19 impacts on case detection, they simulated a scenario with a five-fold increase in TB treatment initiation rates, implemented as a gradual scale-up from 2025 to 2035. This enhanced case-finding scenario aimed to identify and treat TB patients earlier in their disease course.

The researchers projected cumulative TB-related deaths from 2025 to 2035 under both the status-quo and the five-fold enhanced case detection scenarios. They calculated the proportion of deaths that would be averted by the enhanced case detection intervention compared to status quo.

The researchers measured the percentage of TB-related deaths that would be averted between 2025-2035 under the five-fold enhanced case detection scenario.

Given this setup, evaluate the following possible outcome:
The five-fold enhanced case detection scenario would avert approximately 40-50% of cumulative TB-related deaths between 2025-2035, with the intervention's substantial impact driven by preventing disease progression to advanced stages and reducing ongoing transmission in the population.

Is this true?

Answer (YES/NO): NO